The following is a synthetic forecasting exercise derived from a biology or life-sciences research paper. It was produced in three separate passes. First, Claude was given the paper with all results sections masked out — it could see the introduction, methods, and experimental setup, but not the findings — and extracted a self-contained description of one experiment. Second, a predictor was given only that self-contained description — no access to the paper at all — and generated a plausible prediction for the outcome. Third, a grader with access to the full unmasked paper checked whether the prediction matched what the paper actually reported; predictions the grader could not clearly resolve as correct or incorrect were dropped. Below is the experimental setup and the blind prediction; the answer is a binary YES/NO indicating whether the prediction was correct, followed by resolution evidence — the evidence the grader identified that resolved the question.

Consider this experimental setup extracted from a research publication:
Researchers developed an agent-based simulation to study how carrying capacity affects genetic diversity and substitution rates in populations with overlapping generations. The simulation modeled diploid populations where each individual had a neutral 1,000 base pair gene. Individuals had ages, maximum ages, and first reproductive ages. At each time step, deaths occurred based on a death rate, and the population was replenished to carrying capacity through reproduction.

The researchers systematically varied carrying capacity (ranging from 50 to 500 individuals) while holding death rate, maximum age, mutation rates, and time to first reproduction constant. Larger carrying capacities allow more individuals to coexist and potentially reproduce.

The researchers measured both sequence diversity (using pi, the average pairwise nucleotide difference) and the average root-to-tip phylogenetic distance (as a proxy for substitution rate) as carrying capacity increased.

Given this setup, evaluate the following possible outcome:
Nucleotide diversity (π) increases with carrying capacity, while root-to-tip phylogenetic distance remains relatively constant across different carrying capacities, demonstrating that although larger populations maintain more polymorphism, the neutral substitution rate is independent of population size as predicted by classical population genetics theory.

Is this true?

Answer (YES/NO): YES